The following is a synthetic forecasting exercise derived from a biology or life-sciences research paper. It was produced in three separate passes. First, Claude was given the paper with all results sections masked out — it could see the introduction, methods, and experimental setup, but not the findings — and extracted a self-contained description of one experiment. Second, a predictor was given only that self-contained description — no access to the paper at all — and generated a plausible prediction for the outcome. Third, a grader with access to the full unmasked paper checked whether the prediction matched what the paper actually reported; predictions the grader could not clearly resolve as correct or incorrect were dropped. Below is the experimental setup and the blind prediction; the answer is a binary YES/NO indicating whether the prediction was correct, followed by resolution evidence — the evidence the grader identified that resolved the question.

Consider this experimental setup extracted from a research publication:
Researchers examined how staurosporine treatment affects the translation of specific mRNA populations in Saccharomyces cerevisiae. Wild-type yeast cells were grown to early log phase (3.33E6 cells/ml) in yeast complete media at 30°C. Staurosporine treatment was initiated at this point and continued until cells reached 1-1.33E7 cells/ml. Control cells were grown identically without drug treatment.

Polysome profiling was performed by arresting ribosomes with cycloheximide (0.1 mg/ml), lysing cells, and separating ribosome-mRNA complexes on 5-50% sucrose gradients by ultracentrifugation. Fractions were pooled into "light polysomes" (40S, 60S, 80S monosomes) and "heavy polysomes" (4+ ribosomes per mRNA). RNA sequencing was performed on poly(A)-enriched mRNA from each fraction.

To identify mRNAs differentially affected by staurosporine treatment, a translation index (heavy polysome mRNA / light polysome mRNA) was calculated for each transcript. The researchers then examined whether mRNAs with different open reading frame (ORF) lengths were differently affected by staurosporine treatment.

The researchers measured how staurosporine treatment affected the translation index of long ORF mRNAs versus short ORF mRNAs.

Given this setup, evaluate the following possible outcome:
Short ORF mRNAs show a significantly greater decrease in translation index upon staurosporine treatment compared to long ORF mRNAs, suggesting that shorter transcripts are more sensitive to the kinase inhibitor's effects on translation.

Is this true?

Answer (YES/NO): NO